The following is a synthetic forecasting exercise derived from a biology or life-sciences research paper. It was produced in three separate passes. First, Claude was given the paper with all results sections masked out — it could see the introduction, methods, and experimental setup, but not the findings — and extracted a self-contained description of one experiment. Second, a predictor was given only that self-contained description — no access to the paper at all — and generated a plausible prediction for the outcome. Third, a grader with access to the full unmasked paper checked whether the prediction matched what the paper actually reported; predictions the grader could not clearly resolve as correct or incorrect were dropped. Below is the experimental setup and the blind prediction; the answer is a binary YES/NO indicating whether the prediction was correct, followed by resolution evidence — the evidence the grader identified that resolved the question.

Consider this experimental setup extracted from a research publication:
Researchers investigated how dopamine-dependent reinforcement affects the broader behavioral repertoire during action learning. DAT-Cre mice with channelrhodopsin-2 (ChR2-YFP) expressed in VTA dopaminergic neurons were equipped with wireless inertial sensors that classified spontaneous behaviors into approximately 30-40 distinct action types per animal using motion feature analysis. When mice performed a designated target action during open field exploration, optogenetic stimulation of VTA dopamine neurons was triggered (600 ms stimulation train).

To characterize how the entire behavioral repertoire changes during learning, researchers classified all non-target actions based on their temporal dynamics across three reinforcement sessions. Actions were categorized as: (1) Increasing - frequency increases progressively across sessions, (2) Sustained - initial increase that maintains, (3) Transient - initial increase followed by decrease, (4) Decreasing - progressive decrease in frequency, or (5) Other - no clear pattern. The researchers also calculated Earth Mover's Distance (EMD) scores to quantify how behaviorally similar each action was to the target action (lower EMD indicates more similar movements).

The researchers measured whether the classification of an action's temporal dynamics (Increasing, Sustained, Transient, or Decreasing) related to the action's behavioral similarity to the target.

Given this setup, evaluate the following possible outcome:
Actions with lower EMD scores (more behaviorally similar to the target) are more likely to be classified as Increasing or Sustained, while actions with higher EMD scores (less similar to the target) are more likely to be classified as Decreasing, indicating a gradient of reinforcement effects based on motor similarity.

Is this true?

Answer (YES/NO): YES